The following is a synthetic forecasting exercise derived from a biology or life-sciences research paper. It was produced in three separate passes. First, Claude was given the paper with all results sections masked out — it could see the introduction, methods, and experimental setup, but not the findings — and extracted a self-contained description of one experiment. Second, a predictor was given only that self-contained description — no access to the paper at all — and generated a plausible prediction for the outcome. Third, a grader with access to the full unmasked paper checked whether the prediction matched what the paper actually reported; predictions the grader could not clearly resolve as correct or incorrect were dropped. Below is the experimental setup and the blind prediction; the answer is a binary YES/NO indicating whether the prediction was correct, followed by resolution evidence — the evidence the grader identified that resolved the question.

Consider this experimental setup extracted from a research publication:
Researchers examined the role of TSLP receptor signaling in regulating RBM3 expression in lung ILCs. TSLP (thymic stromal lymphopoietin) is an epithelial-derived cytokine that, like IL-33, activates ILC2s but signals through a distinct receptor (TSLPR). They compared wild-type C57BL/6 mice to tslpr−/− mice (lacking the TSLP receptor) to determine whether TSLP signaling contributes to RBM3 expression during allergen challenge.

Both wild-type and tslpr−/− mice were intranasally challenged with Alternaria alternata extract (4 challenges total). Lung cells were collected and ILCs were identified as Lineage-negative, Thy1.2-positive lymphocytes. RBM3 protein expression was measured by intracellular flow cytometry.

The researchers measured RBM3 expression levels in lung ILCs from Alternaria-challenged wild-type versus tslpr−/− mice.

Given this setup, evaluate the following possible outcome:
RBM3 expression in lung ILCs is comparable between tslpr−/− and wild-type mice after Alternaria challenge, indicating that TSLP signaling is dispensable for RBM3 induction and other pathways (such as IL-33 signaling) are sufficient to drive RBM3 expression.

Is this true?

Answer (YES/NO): NO